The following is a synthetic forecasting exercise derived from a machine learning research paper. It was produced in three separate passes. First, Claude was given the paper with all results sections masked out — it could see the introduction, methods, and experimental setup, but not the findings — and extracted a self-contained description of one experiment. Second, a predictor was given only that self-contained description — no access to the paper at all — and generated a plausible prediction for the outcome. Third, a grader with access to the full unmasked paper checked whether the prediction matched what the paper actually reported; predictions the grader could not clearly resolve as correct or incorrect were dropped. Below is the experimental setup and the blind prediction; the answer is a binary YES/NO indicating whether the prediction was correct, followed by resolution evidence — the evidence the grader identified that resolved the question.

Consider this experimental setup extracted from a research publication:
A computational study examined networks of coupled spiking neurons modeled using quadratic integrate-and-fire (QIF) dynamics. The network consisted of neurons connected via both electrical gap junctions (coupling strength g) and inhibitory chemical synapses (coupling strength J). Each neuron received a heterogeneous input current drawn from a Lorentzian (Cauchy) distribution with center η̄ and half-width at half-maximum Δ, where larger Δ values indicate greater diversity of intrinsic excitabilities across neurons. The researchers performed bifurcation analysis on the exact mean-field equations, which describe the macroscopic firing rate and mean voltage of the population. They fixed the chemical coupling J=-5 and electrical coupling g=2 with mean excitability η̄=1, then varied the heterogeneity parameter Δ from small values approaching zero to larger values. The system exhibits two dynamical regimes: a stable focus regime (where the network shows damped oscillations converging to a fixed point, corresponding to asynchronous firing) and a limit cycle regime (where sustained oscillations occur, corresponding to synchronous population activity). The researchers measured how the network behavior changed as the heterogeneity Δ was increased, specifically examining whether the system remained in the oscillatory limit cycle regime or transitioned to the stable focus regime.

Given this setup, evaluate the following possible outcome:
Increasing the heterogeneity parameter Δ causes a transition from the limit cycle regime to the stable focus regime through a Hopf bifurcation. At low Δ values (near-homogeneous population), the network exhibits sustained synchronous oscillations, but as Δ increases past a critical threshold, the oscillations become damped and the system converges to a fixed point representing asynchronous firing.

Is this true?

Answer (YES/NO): YES